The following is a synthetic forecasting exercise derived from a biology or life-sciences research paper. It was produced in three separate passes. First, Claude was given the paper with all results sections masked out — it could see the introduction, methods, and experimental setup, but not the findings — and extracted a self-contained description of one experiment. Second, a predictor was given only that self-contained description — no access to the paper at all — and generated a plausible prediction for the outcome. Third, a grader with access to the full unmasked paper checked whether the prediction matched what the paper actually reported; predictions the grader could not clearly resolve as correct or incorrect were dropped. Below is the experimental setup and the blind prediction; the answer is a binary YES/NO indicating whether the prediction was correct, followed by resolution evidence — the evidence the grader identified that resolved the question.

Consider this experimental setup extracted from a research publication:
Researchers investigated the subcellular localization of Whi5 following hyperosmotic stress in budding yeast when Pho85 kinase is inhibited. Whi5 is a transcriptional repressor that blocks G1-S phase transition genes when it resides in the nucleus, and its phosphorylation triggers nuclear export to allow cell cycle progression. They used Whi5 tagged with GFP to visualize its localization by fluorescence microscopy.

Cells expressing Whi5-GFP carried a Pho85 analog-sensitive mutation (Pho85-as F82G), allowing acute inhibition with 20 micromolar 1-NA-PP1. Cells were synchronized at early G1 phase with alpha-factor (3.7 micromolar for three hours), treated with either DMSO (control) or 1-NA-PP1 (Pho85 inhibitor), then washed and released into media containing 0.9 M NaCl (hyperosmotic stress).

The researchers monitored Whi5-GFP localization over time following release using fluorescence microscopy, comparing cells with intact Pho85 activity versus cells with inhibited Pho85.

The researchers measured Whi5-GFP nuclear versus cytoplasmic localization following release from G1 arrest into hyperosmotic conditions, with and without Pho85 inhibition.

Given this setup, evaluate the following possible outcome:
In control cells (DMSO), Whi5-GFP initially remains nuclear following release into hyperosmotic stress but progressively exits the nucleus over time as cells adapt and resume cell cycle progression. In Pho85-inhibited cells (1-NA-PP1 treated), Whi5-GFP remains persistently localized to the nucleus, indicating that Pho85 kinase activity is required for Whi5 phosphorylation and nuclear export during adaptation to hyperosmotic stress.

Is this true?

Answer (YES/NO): YES